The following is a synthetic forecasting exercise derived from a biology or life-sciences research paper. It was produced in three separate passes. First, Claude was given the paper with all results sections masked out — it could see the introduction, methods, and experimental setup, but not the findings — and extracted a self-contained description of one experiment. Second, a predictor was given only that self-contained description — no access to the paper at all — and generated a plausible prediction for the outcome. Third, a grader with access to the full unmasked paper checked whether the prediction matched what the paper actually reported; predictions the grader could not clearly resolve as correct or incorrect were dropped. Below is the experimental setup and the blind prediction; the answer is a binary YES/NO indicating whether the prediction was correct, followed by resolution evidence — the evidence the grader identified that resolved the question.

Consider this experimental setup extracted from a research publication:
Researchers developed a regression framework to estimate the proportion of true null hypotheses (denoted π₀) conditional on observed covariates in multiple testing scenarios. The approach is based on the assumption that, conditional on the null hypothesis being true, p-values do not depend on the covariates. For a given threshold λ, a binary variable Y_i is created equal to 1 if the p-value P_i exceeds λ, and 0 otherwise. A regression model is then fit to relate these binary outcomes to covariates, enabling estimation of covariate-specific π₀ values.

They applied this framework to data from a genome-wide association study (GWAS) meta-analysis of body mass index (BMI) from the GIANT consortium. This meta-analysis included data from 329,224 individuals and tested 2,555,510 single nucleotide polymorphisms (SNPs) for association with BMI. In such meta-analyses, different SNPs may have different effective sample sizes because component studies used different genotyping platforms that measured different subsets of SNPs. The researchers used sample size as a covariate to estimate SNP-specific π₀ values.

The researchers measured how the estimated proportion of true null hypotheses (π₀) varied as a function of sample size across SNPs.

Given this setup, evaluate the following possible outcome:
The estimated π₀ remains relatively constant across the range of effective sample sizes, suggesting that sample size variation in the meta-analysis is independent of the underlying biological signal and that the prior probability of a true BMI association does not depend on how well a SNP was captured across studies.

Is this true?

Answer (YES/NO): NO